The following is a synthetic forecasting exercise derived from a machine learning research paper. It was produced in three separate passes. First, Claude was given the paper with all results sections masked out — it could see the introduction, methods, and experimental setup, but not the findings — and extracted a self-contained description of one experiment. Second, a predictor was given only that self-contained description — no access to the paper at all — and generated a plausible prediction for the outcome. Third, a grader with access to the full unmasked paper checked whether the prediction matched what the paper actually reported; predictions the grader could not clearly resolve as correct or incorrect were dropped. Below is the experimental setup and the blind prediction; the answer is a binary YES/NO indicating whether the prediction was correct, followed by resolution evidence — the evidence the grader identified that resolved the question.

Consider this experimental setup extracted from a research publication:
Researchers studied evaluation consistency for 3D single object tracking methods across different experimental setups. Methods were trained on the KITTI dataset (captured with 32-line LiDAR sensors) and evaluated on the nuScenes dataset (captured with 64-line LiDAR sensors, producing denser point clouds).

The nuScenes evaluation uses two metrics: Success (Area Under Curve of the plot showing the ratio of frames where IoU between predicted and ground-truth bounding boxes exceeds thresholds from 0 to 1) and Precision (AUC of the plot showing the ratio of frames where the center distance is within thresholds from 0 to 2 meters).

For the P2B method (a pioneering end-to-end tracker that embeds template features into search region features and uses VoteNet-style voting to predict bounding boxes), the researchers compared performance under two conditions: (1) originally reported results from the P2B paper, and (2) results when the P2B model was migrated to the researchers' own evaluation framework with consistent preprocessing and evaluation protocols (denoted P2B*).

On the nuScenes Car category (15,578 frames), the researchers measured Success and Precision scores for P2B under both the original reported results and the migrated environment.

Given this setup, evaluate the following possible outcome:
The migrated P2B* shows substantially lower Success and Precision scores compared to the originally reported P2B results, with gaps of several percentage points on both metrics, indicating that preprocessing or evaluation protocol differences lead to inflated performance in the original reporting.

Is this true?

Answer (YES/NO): YES